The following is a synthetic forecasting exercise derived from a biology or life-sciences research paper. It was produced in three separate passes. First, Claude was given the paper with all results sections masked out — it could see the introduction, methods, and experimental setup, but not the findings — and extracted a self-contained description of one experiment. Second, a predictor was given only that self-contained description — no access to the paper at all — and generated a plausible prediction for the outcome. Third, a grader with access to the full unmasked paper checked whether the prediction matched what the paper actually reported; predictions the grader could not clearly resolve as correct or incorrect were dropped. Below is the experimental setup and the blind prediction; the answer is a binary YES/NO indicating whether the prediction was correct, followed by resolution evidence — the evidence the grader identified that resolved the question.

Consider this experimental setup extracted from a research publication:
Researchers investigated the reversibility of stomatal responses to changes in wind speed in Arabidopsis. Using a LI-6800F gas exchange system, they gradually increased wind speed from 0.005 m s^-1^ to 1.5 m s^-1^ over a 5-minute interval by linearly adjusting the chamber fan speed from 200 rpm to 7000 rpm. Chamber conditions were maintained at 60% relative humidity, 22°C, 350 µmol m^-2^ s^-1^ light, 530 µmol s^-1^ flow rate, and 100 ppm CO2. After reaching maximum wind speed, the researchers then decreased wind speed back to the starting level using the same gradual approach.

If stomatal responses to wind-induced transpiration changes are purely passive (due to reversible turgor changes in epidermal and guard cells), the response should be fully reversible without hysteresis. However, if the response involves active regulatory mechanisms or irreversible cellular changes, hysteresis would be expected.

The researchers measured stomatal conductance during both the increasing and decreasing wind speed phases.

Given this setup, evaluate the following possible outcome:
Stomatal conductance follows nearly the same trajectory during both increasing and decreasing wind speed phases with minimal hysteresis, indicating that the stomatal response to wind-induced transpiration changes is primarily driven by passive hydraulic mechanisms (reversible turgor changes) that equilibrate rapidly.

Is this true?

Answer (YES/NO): YES